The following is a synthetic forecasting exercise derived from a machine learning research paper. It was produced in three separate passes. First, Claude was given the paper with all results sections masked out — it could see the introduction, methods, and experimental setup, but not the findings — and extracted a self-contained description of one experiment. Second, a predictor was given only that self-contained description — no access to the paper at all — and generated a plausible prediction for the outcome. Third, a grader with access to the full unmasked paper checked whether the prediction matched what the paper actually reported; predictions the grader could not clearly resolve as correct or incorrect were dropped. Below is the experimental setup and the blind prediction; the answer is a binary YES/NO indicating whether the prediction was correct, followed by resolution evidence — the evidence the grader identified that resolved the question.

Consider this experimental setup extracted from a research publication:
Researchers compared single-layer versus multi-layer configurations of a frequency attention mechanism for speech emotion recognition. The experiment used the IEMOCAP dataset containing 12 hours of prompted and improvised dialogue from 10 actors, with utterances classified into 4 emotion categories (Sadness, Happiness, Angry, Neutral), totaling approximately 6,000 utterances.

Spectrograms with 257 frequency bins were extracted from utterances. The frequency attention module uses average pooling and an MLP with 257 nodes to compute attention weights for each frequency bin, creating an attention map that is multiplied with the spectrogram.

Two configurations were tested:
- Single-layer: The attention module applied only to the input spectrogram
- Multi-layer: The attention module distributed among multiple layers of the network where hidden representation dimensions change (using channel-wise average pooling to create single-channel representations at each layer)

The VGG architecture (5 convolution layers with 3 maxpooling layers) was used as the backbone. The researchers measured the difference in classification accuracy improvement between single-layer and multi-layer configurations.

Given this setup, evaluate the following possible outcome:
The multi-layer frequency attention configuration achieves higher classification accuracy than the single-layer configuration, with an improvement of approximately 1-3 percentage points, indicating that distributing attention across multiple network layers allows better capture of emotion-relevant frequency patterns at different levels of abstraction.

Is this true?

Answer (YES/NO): NO